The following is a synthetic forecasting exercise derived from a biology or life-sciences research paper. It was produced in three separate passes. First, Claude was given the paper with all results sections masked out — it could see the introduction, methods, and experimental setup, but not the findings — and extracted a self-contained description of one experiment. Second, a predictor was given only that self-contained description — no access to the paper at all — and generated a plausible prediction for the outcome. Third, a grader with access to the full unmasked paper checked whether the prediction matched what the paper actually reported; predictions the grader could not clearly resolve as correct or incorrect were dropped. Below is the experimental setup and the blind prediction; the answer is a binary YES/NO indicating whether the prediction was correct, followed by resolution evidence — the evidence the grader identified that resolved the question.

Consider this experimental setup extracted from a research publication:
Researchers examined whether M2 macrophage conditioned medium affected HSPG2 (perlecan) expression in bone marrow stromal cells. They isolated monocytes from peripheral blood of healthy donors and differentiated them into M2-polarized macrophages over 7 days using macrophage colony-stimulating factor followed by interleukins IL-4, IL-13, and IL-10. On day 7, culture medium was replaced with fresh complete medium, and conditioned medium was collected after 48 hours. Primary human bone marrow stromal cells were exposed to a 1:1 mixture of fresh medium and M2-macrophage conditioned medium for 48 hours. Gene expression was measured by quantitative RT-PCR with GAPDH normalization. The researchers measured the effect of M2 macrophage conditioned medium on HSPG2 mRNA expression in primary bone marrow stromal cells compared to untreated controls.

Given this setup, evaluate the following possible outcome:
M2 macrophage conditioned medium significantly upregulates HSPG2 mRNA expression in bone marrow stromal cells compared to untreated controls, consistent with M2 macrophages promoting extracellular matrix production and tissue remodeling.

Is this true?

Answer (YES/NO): YES